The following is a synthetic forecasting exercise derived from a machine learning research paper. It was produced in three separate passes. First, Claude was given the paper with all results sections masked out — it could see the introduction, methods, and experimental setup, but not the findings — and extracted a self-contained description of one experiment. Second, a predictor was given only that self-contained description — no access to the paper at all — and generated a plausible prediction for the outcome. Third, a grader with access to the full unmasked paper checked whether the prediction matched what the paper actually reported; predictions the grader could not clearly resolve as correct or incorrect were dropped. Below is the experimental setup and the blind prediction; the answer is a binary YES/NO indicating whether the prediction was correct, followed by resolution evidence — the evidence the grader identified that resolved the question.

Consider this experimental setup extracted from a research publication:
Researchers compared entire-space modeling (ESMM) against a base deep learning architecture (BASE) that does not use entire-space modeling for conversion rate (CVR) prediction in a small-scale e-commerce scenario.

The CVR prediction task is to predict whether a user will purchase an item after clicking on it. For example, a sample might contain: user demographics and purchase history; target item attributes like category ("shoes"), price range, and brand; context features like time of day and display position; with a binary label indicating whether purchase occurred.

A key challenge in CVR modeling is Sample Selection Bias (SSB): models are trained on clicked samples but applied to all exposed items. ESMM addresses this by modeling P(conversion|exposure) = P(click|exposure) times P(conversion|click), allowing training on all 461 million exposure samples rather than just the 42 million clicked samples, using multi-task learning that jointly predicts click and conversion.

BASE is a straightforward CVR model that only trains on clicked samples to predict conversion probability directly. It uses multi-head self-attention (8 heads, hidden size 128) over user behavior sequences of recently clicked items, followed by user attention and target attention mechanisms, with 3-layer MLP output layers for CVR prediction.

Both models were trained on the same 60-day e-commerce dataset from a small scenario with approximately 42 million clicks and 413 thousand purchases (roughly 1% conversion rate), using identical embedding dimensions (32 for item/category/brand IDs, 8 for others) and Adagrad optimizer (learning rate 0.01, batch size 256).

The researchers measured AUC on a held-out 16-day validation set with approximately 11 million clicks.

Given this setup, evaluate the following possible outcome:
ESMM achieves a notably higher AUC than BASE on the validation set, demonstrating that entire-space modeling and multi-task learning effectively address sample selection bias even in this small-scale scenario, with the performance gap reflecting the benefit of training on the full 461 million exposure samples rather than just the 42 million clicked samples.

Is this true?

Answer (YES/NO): NO